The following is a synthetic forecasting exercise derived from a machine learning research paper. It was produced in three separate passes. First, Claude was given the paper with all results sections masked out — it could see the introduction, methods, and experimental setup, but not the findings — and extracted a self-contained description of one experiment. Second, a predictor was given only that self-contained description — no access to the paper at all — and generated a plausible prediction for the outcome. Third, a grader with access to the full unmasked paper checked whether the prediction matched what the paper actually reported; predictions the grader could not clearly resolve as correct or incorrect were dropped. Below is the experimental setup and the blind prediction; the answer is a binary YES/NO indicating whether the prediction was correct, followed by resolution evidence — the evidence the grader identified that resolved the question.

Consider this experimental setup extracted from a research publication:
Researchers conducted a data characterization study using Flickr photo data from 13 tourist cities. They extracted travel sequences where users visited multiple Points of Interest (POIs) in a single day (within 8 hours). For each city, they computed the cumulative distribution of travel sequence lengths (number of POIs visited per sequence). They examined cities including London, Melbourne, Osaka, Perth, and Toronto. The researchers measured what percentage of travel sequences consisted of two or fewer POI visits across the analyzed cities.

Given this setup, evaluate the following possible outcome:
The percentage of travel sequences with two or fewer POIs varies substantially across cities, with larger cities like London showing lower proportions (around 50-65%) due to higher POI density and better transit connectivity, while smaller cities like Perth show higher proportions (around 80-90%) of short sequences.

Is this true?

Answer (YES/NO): NO